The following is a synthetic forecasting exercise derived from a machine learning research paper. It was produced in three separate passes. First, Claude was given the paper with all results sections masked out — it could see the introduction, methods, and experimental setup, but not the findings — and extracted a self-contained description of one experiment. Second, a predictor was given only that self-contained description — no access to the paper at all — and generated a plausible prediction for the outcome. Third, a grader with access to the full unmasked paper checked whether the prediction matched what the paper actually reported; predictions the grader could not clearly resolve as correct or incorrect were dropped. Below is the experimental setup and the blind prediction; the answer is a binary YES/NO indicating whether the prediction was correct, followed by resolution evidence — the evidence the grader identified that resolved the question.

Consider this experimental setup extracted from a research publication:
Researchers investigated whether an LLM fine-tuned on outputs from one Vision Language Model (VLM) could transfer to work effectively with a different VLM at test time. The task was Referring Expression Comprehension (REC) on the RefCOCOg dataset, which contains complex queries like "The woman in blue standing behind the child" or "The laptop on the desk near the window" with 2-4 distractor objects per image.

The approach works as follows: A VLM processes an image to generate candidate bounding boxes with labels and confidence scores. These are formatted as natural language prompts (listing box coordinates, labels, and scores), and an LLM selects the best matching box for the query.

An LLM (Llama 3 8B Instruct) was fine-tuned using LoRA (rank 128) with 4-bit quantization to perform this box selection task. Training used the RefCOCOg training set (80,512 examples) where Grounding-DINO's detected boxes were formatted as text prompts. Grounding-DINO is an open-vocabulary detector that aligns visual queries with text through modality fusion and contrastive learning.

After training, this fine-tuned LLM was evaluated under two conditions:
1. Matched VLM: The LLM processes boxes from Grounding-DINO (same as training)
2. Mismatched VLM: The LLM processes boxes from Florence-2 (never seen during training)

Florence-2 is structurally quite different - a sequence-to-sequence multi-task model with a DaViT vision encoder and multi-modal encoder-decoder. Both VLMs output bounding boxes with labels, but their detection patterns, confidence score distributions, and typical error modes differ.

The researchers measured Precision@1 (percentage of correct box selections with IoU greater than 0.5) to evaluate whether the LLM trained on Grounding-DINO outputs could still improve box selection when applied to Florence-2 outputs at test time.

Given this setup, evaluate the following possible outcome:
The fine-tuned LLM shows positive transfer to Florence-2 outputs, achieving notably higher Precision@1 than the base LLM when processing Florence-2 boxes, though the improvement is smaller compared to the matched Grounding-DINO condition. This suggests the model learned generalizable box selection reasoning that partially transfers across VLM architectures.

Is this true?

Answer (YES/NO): YES